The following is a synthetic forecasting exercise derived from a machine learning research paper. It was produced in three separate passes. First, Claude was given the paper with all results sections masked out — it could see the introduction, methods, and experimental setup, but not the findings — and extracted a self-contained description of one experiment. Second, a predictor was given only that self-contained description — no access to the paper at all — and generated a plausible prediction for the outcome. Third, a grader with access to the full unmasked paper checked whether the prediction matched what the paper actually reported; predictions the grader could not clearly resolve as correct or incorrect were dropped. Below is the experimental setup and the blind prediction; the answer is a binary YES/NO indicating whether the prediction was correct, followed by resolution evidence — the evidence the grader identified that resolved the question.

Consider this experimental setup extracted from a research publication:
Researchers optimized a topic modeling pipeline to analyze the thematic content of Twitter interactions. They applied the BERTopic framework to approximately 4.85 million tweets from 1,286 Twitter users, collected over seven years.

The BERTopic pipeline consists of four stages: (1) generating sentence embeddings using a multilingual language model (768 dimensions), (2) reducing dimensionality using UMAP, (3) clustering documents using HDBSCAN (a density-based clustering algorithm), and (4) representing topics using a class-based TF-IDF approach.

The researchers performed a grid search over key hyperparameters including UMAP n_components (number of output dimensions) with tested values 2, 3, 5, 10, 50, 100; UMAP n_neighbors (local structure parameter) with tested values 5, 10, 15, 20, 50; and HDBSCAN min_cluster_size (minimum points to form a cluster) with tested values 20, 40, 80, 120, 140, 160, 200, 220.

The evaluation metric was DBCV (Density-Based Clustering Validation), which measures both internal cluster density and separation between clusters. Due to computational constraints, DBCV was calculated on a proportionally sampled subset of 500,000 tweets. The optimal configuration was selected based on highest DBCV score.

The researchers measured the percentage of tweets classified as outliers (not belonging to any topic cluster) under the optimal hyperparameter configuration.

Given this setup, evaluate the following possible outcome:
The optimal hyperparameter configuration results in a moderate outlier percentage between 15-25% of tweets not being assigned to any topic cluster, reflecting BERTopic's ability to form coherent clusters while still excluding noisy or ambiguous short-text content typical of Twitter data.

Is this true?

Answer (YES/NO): NO